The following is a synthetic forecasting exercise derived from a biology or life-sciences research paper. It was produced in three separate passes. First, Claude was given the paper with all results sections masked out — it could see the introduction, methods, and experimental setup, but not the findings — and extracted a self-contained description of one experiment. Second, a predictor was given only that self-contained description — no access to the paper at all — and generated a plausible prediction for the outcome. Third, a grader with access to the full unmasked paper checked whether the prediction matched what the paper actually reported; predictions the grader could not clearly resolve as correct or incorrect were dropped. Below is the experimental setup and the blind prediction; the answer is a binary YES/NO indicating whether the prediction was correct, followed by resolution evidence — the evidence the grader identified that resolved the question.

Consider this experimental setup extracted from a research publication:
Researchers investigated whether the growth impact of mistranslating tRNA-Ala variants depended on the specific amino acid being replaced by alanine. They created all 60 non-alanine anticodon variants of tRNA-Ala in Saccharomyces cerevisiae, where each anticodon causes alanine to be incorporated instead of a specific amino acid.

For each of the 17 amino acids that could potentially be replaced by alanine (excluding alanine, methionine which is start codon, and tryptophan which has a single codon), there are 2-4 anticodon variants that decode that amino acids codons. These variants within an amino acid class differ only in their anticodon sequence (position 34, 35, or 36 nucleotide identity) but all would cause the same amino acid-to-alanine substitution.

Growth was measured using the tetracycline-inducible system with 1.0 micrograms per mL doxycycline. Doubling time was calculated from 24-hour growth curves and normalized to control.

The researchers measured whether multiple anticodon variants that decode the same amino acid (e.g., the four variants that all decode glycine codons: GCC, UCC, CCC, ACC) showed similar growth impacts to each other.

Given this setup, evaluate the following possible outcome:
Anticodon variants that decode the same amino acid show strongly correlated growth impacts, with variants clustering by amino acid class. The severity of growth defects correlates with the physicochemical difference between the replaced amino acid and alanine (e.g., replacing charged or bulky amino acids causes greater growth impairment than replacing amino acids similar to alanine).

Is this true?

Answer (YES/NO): NO